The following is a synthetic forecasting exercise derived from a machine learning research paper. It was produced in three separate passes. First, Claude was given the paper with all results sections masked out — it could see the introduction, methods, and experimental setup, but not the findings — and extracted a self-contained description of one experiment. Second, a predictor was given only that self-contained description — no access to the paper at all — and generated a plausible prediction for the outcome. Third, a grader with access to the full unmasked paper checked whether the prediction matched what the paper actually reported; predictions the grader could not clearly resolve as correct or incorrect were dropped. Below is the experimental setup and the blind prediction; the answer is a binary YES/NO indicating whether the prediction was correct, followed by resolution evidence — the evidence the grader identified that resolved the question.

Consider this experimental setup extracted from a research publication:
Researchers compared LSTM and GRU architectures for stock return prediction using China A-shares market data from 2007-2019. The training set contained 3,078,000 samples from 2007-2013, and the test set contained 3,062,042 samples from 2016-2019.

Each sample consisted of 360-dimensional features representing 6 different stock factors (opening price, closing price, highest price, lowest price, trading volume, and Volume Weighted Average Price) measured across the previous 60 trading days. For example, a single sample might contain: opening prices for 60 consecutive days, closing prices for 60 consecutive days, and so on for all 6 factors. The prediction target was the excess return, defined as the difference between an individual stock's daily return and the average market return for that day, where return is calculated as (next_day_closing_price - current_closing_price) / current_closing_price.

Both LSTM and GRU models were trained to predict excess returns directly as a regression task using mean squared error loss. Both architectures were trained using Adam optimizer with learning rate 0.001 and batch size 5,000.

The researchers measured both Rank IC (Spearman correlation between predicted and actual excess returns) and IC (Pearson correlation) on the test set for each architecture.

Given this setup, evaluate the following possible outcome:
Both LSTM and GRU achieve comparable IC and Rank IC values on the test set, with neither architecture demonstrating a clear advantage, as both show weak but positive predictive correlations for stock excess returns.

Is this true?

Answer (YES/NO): YES